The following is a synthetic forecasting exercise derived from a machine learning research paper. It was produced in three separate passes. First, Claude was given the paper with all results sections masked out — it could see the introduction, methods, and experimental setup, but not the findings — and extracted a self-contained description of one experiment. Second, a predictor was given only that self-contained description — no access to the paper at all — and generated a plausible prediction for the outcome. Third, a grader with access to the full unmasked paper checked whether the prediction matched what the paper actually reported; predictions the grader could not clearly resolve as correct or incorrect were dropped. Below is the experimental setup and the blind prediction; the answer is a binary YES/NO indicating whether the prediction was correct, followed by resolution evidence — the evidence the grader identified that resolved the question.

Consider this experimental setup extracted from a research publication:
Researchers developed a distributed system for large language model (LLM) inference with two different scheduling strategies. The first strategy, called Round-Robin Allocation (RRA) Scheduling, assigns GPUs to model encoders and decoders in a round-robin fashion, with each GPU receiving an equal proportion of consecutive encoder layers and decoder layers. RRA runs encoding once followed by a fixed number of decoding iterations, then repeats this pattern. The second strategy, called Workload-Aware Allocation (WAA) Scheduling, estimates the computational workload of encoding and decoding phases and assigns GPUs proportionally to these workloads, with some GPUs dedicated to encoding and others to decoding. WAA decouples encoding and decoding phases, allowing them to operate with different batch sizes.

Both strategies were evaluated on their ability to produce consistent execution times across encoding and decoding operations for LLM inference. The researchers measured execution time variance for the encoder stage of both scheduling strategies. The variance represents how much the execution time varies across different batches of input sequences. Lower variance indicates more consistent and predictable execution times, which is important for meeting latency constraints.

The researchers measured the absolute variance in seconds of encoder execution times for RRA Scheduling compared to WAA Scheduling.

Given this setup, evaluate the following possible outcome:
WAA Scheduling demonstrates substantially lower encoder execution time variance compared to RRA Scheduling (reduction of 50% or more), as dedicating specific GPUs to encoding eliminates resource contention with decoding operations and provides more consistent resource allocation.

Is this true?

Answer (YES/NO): NO